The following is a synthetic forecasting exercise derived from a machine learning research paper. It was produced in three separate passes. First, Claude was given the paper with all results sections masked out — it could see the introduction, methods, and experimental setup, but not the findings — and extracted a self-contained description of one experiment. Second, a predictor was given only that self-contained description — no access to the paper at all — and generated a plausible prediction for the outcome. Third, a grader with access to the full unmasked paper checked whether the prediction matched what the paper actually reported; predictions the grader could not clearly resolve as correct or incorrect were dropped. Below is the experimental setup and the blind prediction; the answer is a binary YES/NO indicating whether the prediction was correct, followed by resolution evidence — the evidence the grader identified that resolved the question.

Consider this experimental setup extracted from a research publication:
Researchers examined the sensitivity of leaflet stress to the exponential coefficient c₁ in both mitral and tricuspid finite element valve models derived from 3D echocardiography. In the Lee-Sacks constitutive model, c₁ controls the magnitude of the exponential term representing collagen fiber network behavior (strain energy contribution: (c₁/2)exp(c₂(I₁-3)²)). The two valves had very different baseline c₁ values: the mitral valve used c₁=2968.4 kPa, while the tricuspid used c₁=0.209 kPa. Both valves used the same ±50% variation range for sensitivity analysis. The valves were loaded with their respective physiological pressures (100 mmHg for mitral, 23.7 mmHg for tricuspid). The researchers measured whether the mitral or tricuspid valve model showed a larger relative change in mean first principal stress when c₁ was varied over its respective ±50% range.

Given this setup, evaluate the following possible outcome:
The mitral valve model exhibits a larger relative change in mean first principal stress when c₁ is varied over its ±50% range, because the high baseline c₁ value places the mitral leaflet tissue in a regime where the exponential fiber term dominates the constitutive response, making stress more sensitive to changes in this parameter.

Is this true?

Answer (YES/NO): YES